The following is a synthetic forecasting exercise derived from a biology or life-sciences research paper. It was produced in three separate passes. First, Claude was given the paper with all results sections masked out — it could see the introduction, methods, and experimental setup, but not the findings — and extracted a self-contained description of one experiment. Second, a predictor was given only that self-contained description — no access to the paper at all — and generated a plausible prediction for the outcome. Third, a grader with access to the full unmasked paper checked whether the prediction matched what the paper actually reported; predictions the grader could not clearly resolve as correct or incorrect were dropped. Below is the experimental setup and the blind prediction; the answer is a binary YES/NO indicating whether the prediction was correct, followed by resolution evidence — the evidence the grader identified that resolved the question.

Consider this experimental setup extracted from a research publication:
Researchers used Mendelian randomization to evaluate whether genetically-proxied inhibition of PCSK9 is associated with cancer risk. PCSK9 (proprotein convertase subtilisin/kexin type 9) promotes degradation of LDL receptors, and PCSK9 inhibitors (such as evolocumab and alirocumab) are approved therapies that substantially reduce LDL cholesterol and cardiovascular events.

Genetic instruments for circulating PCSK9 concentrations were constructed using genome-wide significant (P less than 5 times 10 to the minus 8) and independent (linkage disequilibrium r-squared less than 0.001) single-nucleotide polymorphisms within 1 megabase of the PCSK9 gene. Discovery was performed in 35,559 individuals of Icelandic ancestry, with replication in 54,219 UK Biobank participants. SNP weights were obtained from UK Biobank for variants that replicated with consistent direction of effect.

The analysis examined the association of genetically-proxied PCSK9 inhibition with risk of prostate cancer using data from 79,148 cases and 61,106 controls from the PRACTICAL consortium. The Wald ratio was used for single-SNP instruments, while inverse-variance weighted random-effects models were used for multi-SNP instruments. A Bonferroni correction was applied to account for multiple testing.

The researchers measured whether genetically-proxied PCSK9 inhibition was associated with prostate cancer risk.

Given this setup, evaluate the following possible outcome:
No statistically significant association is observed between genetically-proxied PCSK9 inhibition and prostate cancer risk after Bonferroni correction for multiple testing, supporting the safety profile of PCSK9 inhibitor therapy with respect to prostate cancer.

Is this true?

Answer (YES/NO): YES